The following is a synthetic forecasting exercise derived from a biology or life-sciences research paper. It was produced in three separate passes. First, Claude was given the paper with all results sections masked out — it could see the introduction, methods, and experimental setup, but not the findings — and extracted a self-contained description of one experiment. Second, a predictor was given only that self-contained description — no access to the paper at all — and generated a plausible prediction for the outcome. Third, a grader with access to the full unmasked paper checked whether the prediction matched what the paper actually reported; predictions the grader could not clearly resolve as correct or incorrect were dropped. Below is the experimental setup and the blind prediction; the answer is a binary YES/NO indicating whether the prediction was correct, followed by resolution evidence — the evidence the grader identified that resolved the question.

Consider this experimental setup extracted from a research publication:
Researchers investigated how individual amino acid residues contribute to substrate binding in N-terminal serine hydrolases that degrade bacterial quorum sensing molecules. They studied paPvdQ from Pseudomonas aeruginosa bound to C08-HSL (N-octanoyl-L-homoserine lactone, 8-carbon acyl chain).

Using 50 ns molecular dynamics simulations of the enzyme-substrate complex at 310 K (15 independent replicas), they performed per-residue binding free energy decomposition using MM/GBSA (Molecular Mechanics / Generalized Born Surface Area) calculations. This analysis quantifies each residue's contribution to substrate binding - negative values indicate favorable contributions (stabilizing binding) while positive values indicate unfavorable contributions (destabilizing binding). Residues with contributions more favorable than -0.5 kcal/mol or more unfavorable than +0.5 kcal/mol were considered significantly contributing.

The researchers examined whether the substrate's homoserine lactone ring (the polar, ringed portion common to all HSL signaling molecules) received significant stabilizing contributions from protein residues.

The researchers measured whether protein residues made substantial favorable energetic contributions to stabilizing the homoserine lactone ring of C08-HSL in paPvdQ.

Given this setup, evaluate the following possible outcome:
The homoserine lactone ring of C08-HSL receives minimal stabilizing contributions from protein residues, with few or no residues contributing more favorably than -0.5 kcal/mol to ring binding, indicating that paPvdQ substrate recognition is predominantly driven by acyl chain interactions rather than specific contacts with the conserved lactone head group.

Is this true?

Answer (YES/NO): YES